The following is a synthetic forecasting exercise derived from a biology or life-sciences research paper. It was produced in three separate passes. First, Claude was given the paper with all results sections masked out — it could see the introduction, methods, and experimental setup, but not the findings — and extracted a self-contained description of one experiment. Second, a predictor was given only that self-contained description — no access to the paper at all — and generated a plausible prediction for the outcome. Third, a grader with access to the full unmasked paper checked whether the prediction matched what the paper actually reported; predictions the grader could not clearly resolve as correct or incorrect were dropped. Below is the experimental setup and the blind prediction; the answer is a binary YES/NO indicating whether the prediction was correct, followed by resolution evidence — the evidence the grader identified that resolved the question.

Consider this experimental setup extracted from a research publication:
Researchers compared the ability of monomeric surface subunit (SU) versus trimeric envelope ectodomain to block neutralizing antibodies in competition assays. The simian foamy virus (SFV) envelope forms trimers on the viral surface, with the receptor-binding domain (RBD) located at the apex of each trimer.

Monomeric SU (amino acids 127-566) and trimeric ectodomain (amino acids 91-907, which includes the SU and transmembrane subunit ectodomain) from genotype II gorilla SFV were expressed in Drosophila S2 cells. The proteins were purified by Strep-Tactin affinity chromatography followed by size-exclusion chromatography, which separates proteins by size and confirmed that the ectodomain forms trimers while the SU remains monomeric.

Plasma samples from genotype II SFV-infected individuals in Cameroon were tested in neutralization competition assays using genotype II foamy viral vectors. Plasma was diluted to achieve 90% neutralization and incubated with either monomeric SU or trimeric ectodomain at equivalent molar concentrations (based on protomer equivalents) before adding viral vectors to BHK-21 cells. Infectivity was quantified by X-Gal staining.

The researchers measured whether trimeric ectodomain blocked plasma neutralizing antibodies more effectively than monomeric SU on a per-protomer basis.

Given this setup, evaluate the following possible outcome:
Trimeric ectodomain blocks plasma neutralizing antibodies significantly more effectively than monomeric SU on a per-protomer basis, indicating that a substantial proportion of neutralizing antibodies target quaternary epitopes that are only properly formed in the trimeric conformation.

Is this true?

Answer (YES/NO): NO